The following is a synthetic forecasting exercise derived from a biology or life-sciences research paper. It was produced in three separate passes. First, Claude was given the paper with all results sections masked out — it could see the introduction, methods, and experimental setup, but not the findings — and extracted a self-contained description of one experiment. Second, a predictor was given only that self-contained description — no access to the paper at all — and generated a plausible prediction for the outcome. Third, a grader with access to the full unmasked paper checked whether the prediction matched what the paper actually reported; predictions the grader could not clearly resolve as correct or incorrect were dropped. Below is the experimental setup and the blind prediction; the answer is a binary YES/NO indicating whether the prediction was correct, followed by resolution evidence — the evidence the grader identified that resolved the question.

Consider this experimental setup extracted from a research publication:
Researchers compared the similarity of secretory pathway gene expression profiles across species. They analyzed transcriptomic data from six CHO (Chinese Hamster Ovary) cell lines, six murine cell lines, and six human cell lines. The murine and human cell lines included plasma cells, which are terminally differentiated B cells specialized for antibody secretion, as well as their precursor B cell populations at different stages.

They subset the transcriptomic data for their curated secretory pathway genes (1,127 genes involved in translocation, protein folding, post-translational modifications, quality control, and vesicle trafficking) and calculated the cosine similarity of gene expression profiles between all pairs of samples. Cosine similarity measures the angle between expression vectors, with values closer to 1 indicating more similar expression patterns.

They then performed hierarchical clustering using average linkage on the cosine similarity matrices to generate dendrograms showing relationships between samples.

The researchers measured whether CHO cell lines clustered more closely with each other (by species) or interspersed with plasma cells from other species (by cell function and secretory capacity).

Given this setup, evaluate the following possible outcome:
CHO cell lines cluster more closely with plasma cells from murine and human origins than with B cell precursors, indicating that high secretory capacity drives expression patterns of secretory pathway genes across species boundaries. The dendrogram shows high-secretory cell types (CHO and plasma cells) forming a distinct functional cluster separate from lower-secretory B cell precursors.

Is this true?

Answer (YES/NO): NO